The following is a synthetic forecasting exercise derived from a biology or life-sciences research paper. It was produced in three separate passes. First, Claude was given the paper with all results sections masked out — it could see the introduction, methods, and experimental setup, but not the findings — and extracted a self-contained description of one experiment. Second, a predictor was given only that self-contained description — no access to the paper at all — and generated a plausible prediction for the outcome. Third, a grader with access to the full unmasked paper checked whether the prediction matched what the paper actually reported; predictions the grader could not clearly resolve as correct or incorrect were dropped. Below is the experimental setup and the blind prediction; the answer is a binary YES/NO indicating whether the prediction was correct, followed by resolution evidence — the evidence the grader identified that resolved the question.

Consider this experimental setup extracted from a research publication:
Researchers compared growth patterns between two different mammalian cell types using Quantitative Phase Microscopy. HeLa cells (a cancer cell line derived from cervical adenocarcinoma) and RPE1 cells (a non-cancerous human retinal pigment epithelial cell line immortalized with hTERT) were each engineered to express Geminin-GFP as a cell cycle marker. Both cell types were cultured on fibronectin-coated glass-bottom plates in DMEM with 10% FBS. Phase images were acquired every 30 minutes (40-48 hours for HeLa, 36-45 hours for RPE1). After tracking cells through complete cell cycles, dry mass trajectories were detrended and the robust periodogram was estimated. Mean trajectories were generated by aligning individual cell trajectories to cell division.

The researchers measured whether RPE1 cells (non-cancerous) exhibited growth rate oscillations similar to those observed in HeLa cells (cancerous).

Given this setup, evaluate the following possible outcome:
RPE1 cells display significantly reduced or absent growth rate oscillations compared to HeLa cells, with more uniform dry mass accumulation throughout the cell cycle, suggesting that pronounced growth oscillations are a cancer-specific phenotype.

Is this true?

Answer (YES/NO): NO